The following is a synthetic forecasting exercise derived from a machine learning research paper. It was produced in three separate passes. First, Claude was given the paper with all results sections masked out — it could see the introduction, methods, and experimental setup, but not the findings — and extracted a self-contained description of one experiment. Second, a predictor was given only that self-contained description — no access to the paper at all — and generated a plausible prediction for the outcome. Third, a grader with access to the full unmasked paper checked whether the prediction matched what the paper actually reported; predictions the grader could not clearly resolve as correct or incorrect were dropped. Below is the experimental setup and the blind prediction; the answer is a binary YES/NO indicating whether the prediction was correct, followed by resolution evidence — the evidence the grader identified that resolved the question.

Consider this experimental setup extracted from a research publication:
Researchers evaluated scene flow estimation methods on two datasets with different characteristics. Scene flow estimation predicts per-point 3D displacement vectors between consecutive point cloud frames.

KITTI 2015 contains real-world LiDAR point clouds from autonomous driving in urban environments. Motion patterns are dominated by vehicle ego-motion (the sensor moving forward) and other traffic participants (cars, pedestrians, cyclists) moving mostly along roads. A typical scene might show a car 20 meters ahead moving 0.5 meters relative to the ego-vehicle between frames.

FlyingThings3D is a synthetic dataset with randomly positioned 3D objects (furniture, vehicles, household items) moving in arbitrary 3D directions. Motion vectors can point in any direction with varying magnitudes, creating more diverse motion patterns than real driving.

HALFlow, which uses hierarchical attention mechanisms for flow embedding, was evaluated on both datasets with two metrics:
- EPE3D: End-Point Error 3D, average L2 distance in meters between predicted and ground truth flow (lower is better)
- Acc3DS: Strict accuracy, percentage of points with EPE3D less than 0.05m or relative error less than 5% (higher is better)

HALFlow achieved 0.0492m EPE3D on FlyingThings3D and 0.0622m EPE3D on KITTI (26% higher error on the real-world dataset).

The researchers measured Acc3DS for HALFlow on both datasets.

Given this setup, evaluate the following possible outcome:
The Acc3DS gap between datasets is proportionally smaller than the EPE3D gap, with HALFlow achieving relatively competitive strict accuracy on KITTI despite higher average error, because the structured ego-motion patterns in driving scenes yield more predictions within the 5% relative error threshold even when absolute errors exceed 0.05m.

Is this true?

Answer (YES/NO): YES